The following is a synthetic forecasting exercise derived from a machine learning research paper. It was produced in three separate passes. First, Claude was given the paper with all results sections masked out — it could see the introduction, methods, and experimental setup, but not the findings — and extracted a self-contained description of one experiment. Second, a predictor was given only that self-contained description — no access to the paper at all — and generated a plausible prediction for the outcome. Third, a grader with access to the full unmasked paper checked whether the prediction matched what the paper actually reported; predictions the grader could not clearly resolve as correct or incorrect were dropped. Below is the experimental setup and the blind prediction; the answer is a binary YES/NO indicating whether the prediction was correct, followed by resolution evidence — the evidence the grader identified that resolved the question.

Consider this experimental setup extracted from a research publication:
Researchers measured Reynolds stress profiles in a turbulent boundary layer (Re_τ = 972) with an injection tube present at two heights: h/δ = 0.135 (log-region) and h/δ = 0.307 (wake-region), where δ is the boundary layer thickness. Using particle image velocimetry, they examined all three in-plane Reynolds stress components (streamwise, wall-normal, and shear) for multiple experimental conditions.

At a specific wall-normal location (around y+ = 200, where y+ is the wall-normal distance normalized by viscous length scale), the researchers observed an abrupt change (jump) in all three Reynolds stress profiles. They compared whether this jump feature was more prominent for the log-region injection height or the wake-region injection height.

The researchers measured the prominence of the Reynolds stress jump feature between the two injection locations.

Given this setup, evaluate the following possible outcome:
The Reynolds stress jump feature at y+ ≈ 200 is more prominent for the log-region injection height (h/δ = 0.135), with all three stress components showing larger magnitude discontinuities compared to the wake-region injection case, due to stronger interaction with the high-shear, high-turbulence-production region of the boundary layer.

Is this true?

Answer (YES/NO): NO